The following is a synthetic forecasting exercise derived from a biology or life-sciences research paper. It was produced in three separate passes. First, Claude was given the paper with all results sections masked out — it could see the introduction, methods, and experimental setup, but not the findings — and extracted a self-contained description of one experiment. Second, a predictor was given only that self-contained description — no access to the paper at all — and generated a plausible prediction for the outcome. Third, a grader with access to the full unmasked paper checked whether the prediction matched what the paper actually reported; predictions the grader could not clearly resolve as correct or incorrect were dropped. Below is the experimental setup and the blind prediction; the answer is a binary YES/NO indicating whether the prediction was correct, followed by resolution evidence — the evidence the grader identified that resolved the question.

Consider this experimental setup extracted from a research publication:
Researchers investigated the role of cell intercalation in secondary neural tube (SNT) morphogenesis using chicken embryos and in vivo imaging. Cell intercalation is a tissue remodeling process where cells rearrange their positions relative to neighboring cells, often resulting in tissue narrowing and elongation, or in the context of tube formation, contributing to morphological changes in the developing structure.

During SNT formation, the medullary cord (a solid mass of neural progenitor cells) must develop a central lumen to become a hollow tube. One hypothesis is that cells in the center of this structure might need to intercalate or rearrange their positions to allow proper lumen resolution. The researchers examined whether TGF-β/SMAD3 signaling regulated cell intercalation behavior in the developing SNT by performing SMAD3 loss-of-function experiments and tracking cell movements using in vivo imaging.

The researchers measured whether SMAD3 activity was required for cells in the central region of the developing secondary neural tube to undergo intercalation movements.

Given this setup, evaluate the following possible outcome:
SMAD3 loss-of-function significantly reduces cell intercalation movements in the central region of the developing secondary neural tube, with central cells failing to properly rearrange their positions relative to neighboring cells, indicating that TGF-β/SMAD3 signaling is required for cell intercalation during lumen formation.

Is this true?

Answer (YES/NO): YES